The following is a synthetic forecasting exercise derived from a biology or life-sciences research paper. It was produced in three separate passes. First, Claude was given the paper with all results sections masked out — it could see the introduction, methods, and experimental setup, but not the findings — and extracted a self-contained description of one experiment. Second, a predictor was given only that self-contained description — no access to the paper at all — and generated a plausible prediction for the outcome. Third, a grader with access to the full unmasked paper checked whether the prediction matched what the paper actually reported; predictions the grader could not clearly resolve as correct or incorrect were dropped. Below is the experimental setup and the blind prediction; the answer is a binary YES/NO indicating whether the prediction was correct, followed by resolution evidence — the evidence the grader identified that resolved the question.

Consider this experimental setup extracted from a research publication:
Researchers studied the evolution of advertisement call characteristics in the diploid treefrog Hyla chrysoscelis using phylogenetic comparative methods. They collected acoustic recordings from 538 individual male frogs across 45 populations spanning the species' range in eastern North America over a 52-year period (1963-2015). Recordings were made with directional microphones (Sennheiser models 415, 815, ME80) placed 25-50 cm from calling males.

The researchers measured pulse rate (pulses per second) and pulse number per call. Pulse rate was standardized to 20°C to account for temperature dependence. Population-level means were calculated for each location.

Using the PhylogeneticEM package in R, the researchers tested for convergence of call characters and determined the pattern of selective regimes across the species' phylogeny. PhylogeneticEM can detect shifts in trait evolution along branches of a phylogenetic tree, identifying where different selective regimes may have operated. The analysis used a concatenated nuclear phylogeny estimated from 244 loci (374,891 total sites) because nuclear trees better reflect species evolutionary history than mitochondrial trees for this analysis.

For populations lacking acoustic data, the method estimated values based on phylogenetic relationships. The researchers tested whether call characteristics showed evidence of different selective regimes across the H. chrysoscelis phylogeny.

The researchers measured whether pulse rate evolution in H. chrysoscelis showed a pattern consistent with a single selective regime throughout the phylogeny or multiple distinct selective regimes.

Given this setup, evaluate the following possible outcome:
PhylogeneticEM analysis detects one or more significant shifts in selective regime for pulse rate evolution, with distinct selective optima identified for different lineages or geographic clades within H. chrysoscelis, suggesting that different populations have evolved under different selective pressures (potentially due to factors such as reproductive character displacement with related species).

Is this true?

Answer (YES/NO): YES